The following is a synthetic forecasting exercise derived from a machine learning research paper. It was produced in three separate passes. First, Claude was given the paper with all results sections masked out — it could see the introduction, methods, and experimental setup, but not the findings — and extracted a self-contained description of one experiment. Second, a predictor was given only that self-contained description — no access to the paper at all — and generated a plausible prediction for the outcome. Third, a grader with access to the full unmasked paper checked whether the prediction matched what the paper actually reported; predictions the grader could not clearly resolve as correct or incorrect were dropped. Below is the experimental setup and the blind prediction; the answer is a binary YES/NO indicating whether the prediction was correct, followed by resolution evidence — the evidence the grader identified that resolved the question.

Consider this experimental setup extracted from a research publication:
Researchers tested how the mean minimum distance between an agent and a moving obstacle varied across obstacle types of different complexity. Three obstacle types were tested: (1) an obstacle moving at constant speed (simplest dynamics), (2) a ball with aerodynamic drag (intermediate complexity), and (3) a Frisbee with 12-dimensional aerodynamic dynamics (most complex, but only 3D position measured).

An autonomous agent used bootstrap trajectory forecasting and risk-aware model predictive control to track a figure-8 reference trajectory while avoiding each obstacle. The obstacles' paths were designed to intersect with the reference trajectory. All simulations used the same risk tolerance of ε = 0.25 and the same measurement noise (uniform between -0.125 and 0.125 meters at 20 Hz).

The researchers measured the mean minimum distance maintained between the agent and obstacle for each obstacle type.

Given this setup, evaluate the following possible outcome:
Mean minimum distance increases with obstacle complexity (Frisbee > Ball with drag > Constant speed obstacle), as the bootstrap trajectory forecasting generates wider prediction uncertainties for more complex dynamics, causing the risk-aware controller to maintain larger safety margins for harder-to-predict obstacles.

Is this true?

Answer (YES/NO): YES